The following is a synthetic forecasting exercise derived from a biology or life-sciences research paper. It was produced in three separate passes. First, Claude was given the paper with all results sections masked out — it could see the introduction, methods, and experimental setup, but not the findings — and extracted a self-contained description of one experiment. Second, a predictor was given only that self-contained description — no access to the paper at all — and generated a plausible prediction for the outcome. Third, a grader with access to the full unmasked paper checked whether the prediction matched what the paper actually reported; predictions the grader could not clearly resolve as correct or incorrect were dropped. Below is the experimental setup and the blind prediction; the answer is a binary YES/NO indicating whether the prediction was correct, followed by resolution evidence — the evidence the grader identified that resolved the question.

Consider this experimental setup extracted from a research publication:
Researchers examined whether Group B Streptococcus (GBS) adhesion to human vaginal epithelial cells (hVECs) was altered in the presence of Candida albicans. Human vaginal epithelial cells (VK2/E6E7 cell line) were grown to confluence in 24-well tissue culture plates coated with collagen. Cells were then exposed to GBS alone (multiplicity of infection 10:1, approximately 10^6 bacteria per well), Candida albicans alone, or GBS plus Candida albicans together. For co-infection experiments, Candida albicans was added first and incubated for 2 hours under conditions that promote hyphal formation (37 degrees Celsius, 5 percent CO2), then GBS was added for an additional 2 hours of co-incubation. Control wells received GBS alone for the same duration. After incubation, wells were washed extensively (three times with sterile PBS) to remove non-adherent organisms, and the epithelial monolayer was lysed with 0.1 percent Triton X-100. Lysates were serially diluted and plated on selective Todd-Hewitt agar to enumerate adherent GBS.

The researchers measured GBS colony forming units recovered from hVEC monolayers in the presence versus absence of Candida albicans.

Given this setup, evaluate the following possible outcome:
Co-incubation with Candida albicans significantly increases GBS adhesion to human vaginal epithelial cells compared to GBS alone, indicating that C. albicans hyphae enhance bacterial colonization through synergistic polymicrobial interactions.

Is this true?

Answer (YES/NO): YES